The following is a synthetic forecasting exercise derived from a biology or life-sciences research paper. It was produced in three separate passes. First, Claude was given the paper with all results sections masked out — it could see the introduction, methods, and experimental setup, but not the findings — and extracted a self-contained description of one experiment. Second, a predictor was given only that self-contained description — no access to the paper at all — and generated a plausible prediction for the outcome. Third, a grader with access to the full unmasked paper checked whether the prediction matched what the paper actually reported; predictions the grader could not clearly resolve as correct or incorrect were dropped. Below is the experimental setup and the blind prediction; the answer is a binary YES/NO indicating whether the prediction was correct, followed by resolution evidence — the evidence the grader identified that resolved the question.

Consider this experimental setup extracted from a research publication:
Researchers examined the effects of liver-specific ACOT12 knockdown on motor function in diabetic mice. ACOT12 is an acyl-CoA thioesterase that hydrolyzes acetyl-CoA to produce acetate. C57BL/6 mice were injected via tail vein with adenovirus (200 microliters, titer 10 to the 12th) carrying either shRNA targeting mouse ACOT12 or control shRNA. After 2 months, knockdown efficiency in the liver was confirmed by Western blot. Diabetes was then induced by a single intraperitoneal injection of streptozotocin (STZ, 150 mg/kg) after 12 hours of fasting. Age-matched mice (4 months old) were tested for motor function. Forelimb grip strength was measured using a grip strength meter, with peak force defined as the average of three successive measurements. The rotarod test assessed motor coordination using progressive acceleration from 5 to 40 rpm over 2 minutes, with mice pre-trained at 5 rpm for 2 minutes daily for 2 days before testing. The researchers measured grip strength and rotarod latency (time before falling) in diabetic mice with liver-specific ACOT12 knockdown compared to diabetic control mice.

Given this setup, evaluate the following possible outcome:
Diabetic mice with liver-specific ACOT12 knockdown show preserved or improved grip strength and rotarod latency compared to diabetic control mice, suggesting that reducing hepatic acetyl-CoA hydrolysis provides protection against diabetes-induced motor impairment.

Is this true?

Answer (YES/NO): NO